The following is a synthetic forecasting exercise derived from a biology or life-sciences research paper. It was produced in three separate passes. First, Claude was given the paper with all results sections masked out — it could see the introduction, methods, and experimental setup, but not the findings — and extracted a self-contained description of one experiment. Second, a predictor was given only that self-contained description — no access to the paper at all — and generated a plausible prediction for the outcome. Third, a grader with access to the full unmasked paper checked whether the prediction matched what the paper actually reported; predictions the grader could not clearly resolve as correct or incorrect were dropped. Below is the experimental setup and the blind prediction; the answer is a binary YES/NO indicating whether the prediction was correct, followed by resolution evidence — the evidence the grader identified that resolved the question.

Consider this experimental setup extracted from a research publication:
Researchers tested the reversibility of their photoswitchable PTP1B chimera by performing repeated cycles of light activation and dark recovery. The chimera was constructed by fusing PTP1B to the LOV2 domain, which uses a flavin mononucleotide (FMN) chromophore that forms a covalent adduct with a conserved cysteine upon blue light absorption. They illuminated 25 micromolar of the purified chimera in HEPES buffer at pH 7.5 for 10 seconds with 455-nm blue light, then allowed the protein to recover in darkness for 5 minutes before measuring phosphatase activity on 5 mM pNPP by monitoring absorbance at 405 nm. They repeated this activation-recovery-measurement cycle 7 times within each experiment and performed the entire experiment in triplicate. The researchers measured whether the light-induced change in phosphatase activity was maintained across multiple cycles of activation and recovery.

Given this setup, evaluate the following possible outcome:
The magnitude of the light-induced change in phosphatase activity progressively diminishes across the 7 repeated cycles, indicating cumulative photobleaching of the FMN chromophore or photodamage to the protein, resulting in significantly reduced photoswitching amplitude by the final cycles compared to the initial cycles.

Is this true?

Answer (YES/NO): NO